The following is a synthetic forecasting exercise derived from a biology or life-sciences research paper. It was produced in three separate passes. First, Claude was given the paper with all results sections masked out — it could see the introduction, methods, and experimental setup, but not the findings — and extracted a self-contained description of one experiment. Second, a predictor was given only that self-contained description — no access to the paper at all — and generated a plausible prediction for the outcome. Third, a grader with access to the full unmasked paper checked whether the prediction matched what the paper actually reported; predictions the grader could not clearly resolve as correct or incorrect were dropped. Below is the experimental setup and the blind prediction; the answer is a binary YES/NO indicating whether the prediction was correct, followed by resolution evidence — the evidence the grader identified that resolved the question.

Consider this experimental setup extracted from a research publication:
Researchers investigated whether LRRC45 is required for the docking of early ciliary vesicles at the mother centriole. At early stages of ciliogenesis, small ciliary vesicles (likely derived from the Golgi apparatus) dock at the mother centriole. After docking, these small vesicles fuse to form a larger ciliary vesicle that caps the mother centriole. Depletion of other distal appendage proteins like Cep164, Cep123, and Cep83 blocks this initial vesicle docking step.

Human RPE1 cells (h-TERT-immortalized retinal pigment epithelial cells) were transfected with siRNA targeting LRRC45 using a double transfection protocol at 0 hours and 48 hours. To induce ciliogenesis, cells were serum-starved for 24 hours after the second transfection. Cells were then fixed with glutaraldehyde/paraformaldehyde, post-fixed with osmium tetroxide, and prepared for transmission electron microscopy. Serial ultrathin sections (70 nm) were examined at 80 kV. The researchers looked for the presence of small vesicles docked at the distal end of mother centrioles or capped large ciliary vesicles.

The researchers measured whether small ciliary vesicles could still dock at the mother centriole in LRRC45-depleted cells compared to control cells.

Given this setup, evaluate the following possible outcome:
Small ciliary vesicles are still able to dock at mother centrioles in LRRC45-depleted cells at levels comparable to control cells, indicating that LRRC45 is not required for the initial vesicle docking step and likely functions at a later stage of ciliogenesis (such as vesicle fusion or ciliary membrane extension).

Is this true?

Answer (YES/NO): YES